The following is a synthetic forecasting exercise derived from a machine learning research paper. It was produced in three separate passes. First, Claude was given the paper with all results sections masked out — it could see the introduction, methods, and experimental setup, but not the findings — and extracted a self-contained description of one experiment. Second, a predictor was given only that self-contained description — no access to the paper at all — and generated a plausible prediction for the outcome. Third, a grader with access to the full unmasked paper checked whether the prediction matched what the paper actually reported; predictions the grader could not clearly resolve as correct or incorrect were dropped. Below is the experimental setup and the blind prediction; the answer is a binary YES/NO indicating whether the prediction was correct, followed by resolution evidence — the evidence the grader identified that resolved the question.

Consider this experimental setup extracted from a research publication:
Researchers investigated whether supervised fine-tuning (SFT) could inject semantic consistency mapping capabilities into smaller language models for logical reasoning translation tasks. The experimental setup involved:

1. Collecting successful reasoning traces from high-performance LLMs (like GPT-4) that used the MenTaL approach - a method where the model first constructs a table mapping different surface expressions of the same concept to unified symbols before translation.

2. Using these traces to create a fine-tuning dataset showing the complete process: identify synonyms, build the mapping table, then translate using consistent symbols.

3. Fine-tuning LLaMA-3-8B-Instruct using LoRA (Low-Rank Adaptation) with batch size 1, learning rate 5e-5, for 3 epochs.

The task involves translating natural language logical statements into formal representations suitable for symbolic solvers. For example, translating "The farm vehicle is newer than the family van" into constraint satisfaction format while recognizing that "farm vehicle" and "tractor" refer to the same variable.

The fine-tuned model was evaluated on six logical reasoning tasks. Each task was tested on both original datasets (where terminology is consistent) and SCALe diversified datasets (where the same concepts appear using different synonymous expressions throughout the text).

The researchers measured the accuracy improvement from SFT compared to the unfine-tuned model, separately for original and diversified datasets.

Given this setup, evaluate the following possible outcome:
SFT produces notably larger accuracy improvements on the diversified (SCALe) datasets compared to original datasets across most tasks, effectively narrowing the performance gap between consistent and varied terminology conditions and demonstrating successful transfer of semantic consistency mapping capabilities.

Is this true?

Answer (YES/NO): YES